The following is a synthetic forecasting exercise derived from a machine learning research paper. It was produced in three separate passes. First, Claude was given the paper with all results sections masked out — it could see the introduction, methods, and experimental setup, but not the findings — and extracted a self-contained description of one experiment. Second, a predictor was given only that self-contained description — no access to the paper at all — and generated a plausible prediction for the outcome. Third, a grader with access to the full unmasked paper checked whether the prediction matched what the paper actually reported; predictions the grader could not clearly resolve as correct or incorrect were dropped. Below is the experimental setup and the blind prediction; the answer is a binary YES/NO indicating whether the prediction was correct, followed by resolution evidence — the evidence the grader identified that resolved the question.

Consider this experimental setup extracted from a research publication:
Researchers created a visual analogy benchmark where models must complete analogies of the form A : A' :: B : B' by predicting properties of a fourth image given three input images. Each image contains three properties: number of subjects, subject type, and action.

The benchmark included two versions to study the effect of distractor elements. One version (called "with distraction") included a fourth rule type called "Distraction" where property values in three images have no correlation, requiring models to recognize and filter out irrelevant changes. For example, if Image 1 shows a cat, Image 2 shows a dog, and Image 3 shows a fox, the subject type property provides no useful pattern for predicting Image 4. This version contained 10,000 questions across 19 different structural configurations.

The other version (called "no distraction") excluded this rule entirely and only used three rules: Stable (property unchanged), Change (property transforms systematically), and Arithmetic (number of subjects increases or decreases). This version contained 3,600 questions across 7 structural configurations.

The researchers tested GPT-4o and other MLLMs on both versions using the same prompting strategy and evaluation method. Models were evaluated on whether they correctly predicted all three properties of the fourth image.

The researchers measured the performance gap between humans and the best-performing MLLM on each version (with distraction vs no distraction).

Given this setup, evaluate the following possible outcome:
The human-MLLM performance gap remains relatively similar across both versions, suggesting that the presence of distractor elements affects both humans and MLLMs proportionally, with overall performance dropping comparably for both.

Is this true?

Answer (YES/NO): NO